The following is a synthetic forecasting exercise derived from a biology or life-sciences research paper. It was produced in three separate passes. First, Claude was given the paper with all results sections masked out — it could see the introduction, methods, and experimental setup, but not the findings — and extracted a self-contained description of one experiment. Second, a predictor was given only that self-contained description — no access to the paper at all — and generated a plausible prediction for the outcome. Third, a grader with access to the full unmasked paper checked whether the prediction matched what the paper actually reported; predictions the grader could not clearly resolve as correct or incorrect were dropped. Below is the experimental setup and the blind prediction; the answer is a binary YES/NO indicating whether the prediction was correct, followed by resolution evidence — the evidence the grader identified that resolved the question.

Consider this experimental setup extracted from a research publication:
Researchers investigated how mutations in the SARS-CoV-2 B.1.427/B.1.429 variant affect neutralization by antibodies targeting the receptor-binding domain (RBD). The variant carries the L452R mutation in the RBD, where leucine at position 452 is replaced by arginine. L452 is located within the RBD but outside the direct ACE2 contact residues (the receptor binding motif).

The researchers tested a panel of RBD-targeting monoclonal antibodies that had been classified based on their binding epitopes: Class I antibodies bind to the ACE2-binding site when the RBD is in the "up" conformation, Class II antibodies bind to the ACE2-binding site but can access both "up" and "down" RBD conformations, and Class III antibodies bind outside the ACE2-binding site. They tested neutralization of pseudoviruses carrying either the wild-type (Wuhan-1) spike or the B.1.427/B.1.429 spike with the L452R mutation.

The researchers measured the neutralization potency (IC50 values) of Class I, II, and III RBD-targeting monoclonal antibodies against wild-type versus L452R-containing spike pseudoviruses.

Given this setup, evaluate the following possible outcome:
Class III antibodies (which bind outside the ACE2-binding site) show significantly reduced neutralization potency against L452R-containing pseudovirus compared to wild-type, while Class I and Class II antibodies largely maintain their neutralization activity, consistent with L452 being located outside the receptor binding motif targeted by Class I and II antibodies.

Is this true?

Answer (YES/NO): NO